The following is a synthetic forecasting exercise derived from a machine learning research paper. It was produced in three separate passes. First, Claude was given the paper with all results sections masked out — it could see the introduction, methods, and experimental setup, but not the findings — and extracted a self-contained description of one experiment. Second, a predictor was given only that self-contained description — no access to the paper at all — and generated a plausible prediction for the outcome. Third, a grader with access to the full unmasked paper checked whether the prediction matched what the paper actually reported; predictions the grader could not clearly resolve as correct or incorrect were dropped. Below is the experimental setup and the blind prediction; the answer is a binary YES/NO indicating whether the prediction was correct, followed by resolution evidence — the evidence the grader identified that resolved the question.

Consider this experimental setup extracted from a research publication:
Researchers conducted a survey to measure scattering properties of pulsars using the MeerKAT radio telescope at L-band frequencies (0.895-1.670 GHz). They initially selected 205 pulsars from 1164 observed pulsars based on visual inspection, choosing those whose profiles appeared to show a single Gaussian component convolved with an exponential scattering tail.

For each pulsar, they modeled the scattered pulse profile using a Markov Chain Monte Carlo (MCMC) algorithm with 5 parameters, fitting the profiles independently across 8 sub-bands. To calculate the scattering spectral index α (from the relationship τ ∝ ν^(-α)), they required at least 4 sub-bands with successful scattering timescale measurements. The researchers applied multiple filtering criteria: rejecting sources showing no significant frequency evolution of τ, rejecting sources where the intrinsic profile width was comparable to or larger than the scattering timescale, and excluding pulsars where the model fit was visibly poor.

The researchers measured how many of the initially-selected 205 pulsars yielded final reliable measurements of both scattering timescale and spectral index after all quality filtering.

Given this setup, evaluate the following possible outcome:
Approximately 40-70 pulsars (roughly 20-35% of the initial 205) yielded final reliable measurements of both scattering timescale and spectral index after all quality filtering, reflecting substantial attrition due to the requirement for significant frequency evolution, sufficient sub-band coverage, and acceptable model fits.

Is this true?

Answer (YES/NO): NO